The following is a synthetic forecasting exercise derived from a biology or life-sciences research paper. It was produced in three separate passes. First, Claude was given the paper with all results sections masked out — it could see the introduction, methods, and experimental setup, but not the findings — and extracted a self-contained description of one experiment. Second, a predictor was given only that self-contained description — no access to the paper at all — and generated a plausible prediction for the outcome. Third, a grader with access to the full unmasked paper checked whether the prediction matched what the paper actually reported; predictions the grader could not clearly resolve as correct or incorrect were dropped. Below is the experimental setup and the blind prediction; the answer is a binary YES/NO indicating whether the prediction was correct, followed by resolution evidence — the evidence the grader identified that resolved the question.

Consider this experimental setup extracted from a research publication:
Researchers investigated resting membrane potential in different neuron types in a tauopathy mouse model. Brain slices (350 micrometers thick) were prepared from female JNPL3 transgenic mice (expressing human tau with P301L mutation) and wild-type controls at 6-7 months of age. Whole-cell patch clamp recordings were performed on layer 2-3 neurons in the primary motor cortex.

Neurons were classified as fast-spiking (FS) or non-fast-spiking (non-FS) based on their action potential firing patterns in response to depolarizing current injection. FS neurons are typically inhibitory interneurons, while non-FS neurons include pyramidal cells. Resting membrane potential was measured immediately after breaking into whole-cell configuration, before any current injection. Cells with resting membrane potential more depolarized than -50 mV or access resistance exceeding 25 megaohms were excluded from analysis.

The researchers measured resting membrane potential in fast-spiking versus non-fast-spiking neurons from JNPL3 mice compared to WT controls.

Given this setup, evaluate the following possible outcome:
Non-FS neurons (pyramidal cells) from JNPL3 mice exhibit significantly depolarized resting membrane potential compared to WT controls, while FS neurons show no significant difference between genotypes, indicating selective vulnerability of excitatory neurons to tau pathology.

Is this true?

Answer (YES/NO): YES